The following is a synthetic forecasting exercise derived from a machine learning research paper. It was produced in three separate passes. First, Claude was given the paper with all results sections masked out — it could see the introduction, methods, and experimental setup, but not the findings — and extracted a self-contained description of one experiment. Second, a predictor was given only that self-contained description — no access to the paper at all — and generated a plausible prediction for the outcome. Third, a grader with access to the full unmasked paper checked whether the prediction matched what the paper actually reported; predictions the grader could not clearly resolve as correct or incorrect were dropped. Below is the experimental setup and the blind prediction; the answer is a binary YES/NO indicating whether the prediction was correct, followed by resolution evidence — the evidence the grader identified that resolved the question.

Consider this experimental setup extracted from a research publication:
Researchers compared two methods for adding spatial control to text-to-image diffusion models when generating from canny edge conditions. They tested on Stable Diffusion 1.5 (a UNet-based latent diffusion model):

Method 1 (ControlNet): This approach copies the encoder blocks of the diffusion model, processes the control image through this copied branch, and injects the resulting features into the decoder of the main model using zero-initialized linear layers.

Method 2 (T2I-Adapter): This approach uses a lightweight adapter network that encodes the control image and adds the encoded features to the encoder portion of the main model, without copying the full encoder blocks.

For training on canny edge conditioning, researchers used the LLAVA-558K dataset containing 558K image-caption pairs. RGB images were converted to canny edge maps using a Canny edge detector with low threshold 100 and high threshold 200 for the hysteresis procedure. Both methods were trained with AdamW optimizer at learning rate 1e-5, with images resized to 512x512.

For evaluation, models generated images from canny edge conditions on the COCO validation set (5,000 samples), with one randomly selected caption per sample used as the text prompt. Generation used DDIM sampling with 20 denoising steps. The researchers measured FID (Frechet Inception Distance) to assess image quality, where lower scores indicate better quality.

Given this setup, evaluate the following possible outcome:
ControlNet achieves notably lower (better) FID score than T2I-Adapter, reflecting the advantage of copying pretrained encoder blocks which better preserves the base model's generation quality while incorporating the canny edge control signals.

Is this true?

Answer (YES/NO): YES